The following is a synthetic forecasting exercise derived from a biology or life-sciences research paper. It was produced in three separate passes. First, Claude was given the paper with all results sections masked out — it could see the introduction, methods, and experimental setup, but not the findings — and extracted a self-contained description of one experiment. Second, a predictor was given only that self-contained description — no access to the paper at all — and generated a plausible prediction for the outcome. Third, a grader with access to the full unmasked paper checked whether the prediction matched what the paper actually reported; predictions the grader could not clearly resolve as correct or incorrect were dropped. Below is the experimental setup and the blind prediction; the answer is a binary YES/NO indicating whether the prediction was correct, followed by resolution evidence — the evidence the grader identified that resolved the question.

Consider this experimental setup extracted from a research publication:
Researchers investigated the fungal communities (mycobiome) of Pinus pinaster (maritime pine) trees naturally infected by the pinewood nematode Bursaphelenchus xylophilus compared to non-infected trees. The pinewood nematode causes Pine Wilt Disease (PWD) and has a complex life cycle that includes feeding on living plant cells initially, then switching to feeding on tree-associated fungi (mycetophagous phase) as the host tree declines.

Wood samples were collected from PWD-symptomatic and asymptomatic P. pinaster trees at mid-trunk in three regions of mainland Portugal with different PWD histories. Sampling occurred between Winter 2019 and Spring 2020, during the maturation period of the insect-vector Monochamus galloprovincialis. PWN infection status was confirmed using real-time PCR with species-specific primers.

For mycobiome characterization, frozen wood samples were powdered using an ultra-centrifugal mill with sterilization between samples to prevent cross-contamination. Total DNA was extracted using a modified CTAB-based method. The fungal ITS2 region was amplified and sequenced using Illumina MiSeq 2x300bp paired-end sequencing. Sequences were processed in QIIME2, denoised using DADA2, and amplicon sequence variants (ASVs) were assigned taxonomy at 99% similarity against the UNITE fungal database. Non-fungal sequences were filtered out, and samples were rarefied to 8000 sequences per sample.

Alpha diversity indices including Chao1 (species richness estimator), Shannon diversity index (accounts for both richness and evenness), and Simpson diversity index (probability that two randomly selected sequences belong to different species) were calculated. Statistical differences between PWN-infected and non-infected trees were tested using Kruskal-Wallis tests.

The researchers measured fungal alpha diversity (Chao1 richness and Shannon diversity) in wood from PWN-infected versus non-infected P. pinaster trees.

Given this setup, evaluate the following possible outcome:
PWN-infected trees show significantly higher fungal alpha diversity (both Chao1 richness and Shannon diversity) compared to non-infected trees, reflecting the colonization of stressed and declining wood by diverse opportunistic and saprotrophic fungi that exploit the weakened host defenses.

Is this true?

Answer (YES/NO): NO